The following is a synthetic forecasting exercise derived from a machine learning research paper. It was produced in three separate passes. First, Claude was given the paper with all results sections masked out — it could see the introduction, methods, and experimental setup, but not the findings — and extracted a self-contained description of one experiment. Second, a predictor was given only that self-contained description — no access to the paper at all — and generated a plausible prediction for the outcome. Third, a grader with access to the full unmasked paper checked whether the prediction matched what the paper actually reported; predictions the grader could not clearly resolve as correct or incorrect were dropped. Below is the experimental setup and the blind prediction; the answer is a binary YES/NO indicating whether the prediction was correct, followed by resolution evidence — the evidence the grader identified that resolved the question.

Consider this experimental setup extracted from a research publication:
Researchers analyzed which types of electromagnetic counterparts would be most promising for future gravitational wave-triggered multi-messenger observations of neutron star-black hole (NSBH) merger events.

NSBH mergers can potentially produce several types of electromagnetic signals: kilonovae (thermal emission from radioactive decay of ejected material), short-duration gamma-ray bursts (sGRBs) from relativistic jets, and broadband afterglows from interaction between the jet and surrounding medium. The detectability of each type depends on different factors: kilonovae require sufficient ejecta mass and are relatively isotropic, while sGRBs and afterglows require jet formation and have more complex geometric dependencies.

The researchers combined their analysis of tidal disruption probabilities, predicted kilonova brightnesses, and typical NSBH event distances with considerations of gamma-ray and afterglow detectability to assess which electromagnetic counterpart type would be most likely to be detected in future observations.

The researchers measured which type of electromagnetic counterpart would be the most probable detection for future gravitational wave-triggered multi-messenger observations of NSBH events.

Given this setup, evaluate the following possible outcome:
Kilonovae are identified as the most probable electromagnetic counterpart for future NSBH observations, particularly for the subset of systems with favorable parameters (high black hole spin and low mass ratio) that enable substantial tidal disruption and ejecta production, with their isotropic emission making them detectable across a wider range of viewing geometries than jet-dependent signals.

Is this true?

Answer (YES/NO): NO